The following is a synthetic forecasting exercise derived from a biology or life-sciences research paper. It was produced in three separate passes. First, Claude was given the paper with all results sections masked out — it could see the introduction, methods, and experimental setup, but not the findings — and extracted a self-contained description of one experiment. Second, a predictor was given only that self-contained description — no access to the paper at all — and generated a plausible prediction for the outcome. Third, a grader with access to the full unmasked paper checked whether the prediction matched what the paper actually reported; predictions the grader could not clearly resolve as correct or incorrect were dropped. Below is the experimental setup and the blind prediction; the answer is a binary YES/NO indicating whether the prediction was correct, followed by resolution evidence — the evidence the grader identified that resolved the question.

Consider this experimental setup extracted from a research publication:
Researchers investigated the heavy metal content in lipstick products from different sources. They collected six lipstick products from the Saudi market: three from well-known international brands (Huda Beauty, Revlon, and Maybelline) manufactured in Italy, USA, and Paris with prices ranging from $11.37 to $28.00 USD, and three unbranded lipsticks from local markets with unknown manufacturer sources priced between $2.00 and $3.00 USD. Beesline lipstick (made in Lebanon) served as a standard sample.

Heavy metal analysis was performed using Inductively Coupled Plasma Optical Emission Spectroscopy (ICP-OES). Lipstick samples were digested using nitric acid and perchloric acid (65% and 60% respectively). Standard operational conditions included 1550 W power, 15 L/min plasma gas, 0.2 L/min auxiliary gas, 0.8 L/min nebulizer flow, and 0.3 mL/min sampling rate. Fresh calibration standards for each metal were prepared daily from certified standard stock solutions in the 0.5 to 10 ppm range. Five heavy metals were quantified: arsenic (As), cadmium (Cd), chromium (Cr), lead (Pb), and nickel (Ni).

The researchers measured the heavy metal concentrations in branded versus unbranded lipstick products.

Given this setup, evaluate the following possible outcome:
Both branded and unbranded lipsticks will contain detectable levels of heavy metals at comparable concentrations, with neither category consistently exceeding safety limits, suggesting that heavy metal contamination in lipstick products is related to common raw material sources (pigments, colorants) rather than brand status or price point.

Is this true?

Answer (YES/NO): YES